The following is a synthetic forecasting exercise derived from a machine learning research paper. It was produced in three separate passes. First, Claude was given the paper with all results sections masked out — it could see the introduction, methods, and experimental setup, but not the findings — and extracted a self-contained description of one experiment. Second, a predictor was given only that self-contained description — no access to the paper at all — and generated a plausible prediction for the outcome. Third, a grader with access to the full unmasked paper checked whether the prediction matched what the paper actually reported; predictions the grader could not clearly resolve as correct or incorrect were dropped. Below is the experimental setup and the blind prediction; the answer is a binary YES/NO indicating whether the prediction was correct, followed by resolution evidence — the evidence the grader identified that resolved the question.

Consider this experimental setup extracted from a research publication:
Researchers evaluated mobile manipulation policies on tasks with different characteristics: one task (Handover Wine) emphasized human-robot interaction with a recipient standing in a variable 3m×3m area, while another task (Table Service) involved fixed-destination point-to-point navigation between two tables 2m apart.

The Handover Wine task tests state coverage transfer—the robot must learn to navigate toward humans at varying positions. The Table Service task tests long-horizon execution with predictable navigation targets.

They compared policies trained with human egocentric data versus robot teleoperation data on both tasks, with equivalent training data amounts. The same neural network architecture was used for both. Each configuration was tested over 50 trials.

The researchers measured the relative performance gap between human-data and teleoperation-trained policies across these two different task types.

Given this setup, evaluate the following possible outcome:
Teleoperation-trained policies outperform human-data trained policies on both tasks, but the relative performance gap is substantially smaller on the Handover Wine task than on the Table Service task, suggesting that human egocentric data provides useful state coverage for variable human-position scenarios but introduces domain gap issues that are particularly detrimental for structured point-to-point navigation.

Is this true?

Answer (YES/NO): NO